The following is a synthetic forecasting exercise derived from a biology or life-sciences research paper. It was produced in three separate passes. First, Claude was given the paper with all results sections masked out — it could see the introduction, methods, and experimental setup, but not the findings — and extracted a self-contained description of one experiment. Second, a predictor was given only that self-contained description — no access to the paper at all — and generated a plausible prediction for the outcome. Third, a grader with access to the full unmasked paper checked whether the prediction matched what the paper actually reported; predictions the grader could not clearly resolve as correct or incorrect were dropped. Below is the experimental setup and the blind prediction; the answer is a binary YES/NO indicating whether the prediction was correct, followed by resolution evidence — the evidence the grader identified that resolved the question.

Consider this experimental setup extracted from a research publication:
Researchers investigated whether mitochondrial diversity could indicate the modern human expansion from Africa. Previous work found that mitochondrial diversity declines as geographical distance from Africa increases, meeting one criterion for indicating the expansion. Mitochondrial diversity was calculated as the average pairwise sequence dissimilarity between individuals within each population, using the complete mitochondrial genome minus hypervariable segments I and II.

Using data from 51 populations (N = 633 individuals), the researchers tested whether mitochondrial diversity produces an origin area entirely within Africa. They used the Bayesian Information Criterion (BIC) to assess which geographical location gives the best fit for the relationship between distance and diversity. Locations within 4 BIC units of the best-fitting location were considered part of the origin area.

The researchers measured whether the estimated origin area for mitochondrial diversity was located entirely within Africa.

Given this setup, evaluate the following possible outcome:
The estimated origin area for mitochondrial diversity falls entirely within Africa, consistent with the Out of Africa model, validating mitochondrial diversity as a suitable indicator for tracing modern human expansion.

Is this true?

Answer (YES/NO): YES